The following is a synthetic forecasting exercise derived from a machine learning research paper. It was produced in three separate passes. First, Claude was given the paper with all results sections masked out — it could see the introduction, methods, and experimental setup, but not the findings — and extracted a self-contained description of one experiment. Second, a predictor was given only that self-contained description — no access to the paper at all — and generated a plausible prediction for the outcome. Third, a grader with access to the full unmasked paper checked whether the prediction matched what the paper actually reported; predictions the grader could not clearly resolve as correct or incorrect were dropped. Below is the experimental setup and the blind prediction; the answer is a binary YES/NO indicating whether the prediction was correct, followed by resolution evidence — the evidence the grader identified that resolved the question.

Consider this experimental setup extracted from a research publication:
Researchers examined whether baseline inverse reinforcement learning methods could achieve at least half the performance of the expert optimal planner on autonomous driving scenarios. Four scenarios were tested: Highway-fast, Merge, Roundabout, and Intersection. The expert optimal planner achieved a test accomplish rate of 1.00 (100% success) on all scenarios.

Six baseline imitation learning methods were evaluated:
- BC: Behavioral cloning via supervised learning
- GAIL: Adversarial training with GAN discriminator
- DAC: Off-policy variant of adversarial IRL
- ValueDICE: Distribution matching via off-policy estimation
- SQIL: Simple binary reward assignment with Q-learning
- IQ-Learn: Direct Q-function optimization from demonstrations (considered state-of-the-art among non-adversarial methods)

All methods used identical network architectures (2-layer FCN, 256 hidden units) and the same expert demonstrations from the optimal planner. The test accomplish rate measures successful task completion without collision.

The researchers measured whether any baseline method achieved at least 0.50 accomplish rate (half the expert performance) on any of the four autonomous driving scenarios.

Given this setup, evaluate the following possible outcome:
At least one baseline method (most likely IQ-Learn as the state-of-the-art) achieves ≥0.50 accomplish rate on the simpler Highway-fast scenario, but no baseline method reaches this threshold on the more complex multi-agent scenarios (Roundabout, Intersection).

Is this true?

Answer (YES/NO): YES